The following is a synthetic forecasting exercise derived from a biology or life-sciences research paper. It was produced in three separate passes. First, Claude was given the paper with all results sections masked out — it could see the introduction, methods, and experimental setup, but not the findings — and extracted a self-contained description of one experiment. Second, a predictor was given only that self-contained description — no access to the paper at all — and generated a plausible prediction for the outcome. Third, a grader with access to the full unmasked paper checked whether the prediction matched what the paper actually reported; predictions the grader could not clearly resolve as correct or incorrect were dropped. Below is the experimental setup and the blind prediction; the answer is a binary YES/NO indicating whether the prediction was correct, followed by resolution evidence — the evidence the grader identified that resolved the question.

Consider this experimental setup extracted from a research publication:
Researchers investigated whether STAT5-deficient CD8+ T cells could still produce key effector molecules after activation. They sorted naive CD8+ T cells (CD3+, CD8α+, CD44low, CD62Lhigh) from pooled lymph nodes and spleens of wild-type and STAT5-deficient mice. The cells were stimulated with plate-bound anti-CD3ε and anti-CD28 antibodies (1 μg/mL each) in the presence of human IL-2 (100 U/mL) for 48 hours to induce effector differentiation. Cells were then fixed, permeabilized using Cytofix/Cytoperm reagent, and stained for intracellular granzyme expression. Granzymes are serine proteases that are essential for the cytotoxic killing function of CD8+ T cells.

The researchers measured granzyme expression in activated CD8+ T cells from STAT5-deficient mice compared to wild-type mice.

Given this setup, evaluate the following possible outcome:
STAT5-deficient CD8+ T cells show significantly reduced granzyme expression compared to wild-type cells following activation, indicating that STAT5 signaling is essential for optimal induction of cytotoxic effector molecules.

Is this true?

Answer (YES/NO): NO